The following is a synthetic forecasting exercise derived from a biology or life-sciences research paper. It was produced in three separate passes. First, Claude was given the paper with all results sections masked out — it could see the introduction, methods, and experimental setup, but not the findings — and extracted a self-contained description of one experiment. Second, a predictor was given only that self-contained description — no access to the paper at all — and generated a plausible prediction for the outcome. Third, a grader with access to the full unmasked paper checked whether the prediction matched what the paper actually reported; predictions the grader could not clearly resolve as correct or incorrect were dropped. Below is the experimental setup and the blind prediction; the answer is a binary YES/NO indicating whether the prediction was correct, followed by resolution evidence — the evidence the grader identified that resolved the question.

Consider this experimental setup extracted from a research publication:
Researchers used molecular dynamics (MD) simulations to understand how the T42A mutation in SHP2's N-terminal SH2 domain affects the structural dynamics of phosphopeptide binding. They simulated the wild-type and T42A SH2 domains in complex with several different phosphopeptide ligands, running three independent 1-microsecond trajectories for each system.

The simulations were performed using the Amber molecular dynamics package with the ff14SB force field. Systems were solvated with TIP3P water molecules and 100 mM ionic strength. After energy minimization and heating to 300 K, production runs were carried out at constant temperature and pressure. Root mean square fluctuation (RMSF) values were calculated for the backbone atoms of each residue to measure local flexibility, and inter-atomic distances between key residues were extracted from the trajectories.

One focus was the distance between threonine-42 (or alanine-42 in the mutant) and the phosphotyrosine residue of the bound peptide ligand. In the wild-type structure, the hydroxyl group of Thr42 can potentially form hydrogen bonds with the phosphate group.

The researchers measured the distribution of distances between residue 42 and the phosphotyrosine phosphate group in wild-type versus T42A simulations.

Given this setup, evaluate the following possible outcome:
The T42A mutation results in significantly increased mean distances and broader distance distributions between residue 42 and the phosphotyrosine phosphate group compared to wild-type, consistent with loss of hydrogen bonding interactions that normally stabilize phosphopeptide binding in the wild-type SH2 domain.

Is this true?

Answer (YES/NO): NO